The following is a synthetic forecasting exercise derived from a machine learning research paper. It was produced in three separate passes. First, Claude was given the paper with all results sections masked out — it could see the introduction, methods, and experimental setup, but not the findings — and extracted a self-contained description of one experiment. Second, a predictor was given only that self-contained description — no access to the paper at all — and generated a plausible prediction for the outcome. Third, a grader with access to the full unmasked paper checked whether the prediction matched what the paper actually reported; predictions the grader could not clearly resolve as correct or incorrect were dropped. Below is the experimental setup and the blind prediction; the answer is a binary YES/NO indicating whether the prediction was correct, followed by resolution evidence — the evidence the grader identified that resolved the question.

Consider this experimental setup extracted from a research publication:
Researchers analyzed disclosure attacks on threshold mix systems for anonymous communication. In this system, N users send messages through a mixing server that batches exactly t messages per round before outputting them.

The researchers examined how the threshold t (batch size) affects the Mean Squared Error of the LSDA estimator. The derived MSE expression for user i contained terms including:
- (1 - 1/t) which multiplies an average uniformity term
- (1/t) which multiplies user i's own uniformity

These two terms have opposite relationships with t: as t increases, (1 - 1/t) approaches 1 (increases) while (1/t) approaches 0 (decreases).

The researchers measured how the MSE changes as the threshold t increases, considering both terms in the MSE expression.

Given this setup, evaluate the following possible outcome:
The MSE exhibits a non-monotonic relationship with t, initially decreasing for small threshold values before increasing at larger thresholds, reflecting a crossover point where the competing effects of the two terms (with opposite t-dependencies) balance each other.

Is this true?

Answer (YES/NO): NO